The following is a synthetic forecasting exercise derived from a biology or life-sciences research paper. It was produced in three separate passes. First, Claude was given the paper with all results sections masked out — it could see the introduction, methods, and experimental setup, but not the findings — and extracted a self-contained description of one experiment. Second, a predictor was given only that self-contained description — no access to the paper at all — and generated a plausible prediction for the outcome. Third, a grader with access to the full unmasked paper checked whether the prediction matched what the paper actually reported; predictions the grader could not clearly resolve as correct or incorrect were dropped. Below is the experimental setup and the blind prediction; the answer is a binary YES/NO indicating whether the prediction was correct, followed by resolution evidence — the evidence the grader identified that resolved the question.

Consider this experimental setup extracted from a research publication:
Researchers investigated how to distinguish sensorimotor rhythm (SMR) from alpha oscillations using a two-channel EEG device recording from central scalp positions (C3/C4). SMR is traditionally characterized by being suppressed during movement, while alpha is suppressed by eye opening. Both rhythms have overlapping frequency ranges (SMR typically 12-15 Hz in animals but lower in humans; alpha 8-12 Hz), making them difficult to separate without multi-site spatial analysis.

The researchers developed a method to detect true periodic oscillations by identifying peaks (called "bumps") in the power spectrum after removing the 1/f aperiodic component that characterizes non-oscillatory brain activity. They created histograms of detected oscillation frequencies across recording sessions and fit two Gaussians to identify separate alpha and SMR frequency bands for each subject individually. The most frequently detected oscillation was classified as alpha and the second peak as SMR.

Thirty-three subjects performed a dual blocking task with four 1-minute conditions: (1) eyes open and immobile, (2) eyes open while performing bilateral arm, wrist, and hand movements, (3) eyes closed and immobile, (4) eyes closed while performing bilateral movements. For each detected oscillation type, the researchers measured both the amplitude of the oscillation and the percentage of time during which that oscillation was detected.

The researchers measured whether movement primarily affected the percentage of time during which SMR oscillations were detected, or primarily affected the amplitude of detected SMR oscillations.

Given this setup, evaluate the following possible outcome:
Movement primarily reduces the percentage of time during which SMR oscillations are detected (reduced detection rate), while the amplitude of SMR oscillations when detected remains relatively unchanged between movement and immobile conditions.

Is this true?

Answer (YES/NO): NO